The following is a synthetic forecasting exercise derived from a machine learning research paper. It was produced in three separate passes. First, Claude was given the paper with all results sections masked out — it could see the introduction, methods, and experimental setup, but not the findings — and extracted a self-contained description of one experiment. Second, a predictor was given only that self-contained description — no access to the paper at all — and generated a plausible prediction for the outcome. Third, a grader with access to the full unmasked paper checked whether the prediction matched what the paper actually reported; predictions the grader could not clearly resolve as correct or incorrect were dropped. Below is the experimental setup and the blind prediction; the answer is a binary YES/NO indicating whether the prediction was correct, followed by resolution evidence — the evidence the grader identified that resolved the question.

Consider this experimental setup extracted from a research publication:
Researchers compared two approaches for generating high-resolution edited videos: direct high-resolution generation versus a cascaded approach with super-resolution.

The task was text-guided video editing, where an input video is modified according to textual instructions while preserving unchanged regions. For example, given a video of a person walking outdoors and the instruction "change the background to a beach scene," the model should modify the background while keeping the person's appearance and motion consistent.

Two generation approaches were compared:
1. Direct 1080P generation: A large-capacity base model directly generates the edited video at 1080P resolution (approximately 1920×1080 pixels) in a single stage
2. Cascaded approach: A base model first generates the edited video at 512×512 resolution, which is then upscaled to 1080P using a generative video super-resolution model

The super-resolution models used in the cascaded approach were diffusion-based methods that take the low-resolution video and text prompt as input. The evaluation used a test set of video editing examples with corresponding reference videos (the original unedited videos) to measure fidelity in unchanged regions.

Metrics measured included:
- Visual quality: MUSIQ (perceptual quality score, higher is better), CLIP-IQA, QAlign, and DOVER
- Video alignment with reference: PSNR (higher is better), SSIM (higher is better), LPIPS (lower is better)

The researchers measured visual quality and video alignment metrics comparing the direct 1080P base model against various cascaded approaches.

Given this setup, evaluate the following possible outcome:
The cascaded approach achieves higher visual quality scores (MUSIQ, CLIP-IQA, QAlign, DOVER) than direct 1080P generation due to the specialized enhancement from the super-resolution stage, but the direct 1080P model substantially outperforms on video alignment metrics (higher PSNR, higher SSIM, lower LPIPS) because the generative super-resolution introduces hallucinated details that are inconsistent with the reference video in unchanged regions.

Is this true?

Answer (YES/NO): NO